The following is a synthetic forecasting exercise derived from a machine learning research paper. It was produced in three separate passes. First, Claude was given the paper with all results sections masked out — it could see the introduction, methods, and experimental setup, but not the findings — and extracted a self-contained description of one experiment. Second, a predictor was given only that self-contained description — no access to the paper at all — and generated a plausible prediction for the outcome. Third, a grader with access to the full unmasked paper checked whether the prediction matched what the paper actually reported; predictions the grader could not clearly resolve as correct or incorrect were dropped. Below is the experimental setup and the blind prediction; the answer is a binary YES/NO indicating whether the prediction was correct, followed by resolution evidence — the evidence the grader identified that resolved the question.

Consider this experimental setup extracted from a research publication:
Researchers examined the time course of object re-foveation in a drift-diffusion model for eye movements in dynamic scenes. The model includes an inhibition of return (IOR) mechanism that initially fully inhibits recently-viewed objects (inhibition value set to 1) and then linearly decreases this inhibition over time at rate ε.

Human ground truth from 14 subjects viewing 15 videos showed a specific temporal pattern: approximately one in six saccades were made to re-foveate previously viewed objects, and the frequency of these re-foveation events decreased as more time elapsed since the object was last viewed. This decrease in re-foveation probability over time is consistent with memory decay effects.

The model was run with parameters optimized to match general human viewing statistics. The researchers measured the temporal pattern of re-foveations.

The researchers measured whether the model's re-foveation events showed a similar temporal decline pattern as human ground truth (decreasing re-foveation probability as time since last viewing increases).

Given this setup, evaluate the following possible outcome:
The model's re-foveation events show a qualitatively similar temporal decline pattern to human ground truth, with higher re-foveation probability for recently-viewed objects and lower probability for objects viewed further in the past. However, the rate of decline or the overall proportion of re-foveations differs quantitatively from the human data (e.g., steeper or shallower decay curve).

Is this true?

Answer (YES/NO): YES